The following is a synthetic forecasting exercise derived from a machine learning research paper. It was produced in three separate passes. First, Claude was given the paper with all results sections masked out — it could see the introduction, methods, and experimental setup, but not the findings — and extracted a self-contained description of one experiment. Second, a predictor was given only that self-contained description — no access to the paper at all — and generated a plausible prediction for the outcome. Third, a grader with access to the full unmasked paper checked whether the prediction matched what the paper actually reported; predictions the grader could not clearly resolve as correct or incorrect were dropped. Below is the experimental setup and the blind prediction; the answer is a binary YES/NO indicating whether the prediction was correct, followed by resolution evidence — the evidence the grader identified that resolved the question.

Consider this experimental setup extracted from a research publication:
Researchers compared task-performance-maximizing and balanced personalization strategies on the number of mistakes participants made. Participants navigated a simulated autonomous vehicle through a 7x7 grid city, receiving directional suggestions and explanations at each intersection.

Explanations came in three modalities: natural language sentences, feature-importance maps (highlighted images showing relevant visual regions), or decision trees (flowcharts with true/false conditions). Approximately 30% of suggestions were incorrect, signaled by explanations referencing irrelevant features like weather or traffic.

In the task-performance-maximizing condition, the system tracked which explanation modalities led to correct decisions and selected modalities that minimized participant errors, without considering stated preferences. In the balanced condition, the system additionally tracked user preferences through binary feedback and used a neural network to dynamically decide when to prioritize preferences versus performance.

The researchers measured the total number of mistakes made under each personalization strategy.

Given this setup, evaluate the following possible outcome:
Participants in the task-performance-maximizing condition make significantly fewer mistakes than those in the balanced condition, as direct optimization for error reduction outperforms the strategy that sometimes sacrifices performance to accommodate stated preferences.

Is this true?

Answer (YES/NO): NO